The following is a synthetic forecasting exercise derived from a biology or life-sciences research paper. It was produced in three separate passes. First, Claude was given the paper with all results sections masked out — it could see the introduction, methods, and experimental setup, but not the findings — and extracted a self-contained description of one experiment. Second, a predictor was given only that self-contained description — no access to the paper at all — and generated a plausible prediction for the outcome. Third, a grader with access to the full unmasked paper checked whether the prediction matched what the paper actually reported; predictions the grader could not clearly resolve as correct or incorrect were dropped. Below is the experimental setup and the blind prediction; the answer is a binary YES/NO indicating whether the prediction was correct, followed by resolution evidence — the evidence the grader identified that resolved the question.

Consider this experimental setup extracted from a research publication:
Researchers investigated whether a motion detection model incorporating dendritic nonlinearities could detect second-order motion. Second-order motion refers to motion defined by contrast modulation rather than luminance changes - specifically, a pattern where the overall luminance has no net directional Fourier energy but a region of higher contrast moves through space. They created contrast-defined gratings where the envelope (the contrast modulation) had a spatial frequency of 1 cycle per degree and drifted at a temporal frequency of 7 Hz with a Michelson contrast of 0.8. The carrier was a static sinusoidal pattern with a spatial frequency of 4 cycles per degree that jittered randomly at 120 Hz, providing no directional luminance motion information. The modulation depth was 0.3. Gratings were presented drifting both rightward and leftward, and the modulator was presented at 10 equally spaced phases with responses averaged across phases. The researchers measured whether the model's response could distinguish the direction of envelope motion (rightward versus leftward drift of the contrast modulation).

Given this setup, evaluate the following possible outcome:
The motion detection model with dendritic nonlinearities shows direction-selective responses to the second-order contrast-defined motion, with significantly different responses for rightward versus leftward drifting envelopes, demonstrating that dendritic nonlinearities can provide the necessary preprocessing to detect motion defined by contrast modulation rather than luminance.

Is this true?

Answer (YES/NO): YES